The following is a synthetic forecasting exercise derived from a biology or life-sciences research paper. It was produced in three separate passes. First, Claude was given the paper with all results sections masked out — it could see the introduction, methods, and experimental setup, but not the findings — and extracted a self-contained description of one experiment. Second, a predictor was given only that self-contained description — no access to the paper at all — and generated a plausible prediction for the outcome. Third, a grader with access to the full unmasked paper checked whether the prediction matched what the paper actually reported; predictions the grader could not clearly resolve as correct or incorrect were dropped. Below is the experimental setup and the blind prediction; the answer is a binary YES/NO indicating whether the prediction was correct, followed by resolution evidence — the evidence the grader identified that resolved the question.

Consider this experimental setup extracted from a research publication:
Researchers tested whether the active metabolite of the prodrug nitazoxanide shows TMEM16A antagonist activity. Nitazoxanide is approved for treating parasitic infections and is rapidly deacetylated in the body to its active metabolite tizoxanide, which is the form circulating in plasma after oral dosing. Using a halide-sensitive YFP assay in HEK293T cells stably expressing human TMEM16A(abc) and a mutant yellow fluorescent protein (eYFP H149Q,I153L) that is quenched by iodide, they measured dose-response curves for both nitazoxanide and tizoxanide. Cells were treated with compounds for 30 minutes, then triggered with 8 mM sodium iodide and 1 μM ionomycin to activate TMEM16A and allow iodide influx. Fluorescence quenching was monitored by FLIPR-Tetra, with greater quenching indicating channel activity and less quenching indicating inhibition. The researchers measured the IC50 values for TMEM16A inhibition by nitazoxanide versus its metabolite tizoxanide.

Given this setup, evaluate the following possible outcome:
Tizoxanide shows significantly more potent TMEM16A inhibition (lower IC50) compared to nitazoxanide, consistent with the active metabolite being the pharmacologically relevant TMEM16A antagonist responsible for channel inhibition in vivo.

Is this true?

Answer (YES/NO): NO